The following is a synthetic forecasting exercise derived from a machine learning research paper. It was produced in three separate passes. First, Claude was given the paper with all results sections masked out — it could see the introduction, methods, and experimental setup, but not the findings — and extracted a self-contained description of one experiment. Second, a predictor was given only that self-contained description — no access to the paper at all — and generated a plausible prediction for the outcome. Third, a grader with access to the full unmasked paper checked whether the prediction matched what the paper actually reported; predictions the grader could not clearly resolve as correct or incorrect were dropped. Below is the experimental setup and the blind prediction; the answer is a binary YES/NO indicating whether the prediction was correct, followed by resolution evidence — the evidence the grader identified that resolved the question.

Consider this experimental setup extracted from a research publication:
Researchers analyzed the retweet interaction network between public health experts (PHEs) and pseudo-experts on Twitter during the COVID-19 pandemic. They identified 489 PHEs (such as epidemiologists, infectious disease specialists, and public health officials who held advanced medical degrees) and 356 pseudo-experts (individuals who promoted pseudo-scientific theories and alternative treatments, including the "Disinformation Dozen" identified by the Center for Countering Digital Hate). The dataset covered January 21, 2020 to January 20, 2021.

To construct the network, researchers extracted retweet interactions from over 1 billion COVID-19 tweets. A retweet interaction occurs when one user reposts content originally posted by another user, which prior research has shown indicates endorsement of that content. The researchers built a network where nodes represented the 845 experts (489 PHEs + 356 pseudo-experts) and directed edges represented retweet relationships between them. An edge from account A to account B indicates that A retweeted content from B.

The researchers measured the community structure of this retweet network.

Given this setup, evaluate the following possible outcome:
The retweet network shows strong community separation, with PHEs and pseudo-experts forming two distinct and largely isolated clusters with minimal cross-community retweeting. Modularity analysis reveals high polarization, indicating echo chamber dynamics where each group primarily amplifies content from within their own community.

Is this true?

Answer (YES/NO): NO